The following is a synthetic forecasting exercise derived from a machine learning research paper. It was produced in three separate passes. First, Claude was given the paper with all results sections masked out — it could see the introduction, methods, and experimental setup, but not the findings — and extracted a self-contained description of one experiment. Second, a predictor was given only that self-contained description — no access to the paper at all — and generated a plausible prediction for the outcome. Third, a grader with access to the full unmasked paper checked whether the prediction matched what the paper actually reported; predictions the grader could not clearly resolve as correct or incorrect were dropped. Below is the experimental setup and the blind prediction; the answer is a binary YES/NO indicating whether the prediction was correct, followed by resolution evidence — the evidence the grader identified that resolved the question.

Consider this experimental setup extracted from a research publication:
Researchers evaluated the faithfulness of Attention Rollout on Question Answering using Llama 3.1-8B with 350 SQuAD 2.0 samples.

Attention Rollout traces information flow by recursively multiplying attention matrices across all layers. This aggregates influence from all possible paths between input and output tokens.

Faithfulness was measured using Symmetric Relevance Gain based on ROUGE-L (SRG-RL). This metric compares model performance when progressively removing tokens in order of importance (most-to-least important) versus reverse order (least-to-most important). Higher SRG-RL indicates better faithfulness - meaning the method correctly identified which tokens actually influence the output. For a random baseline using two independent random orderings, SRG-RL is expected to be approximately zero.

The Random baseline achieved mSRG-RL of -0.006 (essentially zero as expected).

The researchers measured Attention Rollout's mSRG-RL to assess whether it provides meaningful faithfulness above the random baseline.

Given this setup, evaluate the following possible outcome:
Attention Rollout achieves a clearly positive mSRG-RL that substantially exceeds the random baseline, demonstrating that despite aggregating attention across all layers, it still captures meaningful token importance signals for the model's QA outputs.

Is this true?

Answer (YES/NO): NO